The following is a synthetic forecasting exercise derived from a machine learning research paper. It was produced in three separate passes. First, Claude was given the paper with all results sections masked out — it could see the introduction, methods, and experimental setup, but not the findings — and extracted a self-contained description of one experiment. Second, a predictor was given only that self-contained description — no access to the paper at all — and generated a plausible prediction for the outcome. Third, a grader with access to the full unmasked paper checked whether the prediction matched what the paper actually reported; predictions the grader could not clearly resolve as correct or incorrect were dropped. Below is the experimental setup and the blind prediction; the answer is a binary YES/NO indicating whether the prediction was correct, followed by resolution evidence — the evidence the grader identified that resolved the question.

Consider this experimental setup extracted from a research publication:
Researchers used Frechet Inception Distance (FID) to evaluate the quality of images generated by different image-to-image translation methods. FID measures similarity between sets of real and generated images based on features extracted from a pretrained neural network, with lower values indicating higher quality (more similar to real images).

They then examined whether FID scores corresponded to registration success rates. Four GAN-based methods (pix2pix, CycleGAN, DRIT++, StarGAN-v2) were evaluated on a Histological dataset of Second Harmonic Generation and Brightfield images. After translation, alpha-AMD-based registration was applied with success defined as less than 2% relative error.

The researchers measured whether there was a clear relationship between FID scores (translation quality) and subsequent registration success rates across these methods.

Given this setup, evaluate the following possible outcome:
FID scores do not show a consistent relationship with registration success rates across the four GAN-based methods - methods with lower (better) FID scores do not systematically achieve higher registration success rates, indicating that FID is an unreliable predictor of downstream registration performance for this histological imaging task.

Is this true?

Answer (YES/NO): NO